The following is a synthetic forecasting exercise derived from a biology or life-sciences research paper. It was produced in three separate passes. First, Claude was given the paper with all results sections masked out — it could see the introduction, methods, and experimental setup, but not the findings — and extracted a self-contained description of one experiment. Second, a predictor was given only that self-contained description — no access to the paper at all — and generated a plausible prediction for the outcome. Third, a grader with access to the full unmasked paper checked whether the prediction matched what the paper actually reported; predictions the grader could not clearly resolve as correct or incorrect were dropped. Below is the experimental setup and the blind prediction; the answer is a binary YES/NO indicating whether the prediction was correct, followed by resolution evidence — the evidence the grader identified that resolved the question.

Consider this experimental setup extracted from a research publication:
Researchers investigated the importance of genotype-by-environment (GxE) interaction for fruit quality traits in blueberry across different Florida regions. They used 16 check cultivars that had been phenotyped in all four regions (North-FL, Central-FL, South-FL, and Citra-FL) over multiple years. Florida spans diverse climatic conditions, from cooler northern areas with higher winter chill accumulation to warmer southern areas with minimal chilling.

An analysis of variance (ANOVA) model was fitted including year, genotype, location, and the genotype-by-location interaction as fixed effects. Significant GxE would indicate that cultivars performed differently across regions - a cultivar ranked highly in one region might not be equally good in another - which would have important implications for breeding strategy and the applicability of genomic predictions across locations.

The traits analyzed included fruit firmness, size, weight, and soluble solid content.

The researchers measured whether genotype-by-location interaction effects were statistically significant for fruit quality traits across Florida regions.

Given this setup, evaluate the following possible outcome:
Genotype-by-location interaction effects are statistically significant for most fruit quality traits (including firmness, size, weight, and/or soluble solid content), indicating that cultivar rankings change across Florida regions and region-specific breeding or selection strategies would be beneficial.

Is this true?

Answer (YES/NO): YES